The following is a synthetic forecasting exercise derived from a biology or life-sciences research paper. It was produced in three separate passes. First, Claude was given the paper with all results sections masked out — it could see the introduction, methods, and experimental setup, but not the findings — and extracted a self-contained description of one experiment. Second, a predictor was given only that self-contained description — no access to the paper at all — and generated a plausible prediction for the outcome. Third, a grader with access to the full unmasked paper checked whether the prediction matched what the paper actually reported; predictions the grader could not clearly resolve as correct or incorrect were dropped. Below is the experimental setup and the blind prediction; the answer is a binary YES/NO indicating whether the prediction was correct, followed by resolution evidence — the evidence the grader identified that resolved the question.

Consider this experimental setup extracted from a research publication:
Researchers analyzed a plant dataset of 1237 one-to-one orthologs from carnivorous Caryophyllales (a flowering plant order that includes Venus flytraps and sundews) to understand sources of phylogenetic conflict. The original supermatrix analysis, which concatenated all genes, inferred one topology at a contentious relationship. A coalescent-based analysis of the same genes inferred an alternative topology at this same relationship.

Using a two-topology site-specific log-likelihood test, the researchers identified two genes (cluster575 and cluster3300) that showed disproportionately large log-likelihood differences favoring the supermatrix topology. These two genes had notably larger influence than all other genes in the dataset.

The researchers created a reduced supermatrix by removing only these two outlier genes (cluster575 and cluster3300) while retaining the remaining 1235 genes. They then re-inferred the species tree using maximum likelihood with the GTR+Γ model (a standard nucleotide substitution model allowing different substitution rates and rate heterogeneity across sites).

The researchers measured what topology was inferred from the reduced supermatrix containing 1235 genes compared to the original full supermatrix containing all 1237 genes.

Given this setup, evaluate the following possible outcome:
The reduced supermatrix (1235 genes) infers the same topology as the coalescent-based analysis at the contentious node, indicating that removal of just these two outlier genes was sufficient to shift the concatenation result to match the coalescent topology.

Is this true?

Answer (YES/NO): YES